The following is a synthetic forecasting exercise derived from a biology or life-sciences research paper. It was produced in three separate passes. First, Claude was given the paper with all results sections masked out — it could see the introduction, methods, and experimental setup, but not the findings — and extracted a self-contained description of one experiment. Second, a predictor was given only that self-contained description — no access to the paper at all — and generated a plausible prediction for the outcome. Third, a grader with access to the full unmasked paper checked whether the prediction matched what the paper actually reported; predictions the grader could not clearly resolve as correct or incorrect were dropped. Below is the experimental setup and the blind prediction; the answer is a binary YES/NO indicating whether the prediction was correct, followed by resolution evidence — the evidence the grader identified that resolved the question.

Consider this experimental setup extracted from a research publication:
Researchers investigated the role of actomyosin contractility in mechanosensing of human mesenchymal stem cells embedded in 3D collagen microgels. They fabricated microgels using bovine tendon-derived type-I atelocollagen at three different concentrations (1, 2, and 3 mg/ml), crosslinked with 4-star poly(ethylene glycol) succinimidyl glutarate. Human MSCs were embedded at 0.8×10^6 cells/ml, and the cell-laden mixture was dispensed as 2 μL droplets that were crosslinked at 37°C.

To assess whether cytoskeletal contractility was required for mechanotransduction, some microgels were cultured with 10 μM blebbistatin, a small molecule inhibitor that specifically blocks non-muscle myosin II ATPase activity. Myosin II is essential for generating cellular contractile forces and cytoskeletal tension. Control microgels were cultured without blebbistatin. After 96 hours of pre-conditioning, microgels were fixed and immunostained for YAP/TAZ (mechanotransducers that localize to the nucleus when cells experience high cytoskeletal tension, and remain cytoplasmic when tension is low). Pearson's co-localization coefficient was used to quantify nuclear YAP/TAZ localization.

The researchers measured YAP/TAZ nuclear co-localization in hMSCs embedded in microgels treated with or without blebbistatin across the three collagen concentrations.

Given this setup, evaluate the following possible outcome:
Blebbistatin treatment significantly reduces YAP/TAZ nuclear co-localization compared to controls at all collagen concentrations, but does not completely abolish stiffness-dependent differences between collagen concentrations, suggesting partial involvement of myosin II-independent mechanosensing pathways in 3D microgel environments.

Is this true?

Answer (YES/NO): NO